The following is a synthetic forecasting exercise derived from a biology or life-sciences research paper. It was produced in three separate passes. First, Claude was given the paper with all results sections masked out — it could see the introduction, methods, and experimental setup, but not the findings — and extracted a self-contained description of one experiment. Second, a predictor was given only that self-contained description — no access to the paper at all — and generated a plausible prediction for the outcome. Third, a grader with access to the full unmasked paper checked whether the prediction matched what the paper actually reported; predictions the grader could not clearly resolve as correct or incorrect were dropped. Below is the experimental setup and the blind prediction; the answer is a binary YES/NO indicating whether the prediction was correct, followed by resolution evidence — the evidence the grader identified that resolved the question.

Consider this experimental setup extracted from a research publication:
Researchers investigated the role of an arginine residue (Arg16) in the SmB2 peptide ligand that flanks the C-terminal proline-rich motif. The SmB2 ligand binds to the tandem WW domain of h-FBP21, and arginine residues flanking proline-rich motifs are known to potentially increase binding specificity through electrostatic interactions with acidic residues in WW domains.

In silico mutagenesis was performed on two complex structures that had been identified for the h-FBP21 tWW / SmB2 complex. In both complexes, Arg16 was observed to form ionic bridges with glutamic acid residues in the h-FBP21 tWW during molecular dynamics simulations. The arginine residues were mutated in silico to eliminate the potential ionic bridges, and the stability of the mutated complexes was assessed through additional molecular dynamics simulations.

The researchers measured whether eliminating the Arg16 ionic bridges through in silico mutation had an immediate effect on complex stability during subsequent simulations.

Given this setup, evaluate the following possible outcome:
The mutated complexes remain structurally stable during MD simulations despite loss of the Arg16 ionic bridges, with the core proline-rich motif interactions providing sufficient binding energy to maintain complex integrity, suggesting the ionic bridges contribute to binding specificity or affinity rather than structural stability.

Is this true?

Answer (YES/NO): YES